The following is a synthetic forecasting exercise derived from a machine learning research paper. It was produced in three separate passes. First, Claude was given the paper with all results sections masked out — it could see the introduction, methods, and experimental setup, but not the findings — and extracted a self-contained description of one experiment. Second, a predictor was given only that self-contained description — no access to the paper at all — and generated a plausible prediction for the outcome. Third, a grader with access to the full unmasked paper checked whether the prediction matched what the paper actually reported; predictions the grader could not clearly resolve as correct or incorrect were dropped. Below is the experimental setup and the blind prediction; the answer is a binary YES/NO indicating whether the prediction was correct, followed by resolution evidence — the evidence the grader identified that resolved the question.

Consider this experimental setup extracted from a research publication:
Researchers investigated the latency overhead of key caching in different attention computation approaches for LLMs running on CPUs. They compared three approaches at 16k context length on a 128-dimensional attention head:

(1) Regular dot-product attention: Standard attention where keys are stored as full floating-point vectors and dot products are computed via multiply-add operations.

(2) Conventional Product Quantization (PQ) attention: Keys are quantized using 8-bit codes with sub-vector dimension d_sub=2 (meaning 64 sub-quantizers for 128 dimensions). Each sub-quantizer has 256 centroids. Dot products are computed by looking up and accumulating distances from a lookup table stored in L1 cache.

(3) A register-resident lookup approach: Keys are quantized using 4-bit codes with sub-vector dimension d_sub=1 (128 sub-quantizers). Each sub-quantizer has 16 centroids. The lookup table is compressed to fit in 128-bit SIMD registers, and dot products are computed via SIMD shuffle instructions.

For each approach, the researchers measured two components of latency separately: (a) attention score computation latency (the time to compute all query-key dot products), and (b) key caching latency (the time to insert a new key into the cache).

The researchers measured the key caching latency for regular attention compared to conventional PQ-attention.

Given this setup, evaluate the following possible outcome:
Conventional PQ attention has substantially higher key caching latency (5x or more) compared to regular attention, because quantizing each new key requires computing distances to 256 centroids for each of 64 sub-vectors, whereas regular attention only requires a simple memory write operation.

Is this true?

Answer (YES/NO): YES